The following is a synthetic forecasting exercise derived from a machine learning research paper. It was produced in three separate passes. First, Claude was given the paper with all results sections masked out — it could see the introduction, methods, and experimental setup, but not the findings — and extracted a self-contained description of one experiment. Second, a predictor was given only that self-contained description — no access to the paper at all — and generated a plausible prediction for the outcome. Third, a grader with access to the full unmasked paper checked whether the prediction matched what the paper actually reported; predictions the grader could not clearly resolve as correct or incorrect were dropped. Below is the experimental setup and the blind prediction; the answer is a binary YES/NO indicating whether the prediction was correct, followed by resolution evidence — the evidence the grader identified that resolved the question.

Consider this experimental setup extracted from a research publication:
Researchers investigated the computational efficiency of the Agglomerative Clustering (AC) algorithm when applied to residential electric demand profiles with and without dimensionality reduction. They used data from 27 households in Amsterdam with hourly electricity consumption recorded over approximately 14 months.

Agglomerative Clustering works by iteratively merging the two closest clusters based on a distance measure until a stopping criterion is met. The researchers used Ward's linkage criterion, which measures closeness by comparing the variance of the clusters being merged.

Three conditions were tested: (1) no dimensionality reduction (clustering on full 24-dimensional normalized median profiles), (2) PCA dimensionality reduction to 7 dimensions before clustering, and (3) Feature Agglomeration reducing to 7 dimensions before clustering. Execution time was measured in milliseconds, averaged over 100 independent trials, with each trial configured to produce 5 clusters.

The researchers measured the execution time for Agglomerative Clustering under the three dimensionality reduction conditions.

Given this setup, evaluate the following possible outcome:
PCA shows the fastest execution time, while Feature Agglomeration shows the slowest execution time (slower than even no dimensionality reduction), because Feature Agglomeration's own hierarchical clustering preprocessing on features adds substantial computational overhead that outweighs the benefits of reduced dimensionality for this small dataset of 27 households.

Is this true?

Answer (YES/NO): NO